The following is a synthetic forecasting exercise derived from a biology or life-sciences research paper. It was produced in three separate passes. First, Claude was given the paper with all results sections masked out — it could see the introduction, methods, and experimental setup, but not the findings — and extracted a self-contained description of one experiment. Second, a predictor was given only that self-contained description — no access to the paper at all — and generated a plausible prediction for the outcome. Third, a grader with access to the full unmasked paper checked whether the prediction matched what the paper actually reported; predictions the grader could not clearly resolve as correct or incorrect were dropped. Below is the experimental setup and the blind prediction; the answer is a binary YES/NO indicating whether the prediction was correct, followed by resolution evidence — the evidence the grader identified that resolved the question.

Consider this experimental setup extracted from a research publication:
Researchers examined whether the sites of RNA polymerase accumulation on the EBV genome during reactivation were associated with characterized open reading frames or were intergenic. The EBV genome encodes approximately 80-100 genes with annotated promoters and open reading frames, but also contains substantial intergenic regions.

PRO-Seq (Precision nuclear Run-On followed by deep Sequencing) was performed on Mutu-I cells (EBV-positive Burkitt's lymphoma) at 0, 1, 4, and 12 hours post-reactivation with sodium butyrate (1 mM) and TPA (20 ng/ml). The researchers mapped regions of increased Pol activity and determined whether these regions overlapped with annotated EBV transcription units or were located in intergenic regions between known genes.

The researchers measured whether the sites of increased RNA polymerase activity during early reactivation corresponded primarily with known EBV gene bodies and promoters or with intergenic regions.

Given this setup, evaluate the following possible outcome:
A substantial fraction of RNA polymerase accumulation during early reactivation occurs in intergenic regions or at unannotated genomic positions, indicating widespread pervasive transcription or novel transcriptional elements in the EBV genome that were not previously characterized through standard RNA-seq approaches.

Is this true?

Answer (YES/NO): YES